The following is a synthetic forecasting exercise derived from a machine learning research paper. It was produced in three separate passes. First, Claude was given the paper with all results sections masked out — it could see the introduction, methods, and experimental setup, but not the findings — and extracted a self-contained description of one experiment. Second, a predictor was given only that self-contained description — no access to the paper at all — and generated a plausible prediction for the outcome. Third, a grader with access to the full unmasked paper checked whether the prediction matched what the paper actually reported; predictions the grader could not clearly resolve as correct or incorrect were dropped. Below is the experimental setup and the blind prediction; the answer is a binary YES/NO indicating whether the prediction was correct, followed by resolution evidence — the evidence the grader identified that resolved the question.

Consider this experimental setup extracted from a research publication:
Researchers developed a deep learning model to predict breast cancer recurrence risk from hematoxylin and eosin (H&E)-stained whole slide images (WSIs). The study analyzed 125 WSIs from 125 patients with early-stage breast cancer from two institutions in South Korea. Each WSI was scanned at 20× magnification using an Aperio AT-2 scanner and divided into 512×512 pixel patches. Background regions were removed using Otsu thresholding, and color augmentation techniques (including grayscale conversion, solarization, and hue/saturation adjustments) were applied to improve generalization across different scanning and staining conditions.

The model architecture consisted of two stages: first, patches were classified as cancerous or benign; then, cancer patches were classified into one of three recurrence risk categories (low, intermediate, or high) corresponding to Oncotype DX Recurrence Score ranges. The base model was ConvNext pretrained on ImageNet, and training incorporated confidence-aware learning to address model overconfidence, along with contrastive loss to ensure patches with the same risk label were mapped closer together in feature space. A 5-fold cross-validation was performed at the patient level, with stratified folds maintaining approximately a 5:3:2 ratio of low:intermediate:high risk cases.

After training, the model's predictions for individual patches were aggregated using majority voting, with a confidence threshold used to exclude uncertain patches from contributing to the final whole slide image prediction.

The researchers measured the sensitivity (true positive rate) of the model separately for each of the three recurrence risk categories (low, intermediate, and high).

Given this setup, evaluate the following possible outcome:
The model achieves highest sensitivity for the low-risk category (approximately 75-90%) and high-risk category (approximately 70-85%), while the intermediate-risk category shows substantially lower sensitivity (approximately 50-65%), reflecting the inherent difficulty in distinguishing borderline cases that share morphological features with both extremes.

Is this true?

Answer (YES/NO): NO